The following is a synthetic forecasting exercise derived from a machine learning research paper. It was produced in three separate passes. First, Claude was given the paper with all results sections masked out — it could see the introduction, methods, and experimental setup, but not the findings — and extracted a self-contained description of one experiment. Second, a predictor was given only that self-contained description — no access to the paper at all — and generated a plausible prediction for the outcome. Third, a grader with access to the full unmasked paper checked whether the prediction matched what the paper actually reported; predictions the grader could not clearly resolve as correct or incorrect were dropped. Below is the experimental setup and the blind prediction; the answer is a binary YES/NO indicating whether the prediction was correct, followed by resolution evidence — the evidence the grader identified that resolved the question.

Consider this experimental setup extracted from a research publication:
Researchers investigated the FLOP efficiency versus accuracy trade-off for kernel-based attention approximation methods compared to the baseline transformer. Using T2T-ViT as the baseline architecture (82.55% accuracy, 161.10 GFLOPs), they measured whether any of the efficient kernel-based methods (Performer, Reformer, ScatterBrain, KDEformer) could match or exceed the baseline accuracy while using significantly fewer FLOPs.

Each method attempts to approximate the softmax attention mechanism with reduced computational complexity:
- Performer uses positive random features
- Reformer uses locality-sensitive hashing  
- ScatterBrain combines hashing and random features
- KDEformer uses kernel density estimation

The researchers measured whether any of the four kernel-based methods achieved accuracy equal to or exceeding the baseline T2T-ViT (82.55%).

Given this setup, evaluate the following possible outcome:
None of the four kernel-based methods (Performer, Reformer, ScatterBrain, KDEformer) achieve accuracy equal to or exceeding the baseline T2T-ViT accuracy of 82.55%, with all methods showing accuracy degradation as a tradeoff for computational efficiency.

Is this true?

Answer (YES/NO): YES